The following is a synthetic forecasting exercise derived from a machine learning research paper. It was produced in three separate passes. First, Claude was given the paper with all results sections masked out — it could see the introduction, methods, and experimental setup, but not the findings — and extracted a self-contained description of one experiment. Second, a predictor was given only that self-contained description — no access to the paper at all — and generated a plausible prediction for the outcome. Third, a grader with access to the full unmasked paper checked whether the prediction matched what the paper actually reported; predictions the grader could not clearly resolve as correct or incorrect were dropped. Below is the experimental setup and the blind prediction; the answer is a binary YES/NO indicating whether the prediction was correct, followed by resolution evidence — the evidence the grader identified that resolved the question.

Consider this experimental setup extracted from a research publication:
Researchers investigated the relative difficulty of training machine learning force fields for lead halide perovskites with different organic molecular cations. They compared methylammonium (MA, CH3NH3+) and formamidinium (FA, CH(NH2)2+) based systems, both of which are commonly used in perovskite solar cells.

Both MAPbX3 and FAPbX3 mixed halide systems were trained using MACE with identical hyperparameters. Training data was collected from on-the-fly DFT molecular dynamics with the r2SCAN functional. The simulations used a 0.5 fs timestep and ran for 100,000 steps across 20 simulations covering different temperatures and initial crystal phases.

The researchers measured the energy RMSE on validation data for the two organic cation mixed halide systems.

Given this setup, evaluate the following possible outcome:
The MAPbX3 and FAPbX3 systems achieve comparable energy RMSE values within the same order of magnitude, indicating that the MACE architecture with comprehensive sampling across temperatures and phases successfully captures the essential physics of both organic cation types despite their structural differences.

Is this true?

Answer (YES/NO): YES